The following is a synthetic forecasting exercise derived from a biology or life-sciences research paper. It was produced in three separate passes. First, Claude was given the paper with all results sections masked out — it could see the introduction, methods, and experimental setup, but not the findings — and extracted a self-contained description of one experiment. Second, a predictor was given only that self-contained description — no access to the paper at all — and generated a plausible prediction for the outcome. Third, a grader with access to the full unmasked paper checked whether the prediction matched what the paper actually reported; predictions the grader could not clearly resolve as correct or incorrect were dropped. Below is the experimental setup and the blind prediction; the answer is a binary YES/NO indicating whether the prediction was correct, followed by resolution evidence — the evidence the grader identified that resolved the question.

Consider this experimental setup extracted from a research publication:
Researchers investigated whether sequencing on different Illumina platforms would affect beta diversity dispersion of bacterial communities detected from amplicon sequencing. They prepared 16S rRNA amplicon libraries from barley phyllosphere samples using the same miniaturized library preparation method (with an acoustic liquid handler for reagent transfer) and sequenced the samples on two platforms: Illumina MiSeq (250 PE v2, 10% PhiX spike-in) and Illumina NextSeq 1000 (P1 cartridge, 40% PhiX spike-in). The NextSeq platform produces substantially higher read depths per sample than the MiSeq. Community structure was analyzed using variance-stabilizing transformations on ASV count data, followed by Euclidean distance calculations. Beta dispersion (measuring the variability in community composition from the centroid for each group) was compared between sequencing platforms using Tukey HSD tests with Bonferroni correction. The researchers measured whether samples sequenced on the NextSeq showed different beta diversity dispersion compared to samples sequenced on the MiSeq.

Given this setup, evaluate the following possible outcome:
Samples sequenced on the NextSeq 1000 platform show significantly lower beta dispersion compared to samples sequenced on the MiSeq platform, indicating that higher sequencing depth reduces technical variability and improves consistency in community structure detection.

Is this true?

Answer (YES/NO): NO